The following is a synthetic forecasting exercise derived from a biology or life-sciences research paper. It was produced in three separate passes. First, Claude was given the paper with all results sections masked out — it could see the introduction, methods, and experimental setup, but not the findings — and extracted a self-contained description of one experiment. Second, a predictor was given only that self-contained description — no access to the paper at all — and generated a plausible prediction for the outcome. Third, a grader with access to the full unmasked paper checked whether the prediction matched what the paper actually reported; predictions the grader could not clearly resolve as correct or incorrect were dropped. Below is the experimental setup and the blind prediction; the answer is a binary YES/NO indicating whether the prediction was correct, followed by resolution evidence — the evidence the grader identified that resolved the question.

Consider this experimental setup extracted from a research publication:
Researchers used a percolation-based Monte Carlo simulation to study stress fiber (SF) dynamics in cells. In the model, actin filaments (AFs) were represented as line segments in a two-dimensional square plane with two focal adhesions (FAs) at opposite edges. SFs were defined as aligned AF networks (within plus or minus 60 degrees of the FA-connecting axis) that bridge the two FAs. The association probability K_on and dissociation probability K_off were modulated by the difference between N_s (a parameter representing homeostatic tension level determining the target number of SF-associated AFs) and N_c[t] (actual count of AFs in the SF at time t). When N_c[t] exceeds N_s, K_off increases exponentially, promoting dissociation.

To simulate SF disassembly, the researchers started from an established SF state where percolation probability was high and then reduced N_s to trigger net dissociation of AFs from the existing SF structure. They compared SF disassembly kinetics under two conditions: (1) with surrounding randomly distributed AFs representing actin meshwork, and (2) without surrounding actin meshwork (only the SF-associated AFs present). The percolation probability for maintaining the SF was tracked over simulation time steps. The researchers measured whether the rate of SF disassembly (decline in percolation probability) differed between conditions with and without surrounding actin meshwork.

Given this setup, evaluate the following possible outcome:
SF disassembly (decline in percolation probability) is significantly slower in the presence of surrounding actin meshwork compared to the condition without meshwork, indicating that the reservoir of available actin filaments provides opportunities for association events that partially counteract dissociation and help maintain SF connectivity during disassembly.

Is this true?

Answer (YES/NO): NO